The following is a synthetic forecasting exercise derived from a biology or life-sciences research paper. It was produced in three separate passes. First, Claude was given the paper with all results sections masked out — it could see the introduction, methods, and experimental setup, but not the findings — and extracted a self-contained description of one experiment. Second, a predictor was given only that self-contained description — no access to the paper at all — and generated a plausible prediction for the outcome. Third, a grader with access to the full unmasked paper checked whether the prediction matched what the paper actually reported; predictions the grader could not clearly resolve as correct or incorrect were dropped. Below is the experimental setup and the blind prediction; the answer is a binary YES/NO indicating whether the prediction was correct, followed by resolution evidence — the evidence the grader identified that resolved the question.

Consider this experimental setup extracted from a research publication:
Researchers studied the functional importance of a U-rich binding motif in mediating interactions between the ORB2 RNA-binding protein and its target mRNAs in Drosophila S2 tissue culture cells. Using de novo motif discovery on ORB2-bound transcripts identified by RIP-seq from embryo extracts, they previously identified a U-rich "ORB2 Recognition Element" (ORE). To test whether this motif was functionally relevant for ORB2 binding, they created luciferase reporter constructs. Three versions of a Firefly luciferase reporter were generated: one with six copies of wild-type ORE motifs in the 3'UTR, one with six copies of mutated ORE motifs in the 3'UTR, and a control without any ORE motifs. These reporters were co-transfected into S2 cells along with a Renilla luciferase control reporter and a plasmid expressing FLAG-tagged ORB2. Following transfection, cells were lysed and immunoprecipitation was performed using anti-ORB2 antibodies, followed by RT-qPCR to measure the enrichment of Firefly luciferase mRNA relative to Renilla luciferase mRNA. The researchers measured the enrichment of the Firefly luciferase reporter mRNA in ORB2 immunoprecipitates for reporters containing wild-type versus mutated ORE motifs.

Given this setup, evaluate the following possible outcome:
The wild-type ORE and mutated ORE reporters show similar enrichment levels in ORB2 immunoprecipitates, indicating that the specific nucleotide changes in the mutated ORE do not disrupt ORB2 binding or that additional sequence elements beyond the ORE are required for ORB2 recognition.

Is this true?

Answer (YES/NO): NO